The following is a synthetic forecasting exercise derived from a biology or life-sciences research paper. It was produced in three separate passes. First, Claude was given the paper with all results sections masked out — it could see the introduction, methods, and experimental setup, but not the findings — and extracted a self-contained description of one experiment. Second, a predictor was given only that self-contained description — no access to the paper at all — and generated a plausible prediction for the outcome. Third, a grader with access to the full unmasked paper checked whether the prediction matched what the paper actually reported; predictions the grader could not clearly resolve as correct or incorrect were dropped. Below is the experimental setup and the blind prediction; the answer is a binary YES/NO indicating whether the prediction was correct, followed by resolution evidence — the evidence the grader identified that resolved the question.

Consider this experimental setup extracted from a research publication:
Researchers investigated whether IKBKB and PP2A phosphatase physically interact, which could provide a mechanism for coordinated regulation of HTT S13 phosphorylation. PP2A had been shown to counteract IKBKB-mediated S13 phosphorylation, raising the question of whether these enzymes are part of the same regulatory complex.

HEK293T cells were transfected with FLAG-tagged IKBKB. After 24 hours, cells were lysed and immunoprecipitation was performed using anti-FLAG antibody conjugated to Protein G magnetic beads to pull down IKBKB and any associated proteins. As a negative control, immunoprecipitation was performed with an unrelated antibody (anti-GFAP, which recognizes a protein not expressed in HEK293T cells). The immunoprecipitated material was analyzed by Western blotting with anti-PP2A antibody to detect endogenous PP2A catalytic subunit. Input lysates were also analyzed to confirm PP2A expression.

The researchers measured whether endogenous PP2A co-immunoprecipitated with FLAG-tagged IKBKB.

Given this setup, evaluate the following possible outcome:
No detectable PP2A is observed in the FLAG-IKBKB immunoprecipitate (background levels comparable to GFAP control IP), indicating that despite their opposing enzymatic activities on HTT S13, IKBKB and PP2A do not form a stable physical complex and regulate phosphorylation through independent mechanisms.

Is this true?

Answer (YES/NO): NO